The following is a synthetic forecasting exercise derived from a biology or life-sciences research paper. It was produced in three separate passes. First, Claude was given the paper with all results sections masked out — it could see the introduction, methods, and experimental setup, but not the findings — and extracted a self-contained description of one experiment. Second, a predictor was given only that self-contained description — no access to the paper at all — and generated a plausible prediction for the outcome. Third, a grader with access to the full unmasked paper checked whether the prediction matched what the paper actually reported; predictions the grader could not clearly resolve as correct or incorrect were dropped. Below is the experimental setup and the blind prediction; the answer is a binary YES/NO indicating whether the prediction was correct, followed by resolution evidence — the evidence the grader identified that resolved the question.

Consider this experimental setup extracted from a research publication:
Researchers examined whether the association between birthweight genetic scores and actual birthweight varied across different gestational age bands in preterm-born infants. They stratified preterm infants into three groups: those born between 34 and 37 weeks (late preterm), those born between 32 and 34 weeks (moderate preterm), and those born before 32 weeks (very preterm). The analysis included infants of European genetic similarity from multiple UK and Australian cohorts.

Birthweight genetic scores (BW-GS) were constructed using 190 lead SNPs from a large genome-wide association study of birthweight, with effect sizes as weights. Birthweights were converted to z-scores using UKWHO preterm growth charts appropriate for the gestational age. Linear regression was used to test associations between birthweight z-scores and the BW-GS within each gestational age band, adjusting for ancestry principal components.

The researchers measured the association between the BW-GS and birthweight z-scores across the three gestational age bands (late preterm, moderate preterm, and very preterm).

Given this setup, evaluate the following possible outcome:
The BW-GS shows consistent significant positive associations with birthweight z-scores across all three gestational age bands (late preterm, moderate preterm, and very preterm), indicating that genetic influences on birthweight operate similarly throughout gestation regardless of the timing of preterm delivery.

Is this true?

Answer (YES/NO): NO